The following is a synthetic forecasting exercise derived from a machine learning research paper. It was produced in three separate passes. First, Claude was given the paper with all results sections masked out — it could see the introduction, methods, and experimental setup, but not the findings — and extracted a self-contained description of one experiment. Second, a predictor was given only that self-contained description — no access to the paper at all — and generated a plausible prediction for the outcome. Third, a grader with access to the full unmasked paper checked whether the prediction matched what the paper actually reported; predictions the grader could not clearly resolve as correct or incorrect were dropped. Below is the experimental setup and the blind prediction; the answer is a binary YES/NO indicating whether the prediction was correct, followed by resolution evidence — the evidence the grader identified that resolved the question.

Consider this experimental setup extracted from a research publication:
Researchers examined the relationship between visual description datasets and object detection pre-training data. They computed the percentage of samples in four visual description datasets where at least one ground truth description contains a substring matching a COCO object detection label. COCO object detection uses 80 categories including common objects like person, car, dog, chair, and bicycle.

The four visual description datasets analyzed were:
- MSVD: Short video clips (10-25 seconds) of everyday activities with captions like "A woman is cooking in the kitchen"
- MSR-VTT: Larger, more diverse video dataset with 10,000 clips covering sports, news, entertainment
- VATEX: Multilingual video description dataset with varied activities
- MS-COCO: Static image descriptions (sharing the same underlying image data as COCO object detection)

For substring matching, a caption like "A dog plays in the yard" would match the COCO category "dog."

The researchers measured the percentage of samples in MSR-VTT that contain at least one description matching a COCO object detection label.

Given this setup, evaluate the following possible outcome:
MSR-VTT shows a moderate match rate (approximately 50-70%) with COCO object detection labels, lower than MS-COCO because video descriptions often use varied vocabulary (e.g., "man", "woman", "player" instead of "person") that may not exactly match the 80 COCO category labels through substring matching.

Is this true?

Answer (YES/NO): YES